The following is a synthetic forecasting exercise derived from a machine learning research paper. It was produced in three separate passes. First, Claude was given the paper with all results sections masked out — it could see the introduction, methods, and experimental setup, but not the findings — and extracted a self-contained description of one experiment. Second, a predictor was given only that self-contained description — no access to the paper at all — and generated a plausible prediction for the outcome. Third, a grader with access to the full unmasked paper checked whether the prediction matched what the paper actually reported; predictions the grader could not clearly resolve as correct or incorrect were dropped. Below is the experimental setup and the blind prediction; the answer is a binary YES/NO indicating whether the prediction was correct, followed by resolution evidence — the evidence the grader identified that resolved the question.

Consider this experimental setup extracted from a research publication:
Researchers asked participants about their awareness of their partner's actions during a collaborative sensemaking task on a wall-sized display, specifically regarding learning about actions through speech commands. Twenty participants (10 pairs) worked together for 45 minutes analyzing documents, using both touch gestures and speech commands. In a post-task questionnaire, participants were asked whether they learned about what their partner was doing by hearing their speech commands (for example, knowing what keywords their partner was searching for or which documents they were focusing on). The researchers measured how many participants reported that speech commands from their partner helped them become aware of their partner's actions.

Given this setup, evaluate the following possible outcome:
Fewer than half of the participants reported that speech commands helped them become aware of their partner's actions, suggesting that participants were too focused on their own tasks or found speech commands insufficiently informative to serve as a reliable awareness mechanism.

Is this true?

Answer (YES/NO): NO